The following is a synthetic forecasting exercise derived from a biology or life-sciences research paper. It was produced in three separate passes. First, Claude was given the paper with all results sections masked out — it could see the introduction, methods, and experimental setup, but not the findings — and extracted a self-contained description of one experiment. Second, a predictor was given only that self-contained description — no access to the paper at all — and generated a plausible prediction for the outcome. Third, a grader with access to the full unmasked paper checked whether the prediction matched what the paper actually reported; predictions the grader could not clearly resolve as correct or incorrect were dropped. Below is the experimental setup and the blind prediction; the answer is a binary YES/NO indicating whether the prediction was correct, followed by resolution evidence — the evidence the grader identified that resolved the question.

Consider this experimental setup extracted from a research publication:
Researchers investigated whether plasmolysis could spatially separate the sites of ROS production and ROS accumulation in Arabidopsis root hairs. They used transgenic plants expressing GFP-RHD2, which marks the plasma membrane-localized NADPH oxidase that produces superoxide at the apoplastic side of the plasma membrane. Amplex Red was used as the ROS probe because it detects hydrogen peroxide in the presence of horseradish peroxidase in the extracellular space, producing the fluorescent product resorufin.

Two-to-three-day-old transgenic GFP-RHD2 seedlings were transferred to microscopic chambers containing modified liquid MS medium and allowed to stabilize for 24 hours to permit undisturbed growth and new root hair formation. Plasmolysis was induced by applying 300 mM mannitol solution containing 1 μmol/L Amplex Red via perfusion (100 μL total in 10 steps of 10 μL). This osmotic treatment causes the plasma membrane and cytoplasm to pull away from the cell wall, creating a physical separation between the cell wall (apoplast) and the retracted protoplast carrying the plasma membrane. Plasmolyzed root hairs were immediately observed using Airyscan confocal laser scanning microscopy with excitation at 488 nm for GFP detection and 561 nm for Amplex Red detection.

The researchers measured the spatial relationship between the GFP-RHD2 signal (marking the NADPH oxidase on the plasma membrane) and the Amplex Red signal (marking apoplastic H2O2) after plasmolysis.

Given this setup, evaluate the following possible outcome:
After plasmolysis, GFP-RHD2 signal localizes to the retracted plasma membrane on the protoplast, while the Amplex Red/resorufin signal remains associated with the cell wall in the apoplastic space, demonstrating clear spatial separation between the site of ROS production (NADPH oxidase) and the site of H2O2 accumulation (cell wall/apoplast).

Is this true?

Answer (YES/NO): YES